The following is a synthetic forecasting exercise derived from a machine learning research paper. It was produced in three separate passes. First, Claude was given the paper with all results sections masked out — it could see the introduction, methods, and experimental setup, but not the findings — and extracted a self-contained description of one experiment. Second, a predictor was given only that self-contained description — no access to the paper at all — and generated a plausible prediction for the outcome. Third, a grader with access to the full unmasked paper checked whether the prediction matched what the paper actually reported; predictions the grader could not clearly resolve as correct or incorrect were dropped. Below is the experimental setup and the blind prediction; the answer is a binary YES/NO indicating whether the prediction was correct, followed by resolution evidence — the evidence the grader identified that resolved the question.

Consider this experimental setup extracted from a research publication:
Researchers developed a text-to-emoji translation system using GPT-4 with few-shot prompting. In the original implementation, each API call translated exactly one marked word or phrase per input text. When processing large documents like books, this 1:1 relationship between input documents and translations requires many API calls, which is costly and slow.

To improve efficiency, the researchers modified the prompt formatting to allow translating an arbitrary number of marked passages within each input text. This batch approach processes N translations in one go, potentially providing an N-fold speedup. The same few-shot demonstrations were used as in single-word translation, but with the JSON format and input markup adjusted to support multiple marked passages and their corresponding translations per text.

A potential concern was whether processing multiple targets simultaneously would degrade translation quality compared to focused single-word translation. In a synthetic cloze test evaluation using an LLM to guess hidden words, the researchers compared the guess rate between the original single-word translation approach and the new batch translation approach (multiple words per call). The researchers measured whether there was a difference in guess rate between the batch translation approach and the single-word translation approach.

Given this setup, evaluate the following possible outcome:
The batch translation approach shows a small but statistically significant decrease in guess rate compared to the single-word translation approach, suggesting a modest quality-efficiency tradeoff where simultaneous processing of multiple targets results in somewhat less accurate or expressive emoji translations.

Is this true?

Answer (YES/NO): NO